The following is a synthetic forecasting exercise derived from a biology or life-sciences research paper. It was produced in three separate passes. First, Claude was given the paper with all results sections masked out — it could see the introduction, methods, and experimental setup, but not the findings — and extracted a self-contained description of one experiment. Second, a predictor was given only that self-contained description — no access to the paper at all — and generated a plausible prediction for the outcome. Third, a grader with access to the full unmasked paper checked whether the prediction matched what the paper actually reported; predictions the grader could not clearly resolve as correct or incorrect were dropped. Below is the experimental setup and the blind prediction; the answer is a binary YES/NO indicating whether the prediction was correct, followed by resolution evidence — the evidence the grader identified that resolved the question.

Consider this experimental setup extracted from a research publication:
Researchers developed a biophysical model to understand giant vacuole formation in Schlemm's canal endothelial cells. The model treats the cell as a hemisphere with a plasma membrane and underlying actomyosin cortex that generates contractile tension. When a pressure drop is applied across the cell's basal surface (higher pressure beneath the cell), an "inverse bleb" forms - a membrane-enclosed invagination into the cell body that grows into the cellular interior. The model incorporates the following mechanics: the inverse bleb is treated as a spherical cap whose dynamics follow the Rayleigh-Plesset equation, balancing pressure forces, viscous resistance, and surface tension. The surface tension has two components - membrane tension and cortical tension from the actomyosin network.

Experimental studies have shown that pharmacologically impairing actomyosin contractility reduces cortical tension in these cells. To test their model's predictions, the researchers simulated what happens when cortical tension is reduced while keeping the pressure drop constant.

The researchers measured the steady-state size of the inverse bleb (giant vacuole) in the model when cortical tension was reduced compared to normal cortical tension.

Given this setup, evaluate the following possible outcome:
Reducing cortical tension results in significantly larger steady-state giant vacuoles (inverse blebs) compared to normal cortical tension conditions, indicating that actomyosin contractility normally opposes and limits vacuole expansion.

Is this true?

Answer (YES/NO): YES